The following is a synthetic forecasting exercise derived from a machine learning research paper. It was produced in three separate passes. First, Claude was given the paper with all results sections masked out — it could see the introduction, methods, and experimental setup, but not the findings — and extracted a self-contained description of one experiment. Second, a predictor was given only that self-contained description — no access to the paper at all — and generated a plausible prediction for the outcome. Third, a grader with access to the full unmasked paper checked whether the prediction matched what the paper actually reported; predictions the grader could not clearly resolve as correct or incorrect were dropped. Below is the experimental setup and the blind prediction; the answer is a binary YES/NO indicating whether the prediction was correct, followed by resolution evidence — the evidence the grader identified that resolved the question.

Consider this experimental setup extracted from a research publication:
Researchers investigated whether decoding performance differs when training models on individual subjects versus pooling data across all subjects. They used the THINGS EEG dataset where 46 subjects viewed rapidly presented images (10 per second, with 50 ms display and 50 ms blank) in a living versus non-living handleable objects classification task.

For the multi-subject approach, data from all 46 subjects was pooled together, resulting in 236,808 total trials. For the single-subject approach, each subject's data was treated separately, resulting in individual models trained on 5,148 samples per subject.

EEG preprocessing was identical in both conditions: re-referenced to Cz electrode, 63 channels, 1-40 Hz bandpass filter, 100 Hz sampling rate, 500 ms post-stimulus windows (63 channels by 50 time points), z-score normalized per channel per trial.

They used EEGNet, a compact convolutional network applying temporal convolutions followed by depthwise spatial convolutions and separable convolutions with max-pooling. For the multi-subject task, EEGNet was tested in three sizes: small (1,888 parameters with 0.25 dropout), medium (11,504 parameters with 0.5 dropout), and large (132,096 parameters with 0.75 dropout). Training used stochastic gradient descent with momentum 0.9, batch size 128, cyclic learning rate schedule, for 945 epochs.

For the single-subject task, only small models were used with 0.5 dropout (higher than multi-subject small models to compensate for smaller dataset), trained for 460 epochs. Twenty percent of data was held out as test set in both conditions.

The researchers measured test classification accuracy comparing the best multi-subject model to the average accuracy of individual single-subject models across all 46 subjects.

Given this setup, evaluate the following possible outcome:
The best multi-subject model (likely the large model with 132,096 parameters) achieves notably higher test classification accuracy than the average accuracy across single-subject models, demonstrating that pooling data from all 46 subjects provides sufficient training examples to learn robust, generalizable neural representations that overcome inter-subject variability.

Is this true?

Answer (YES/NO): NO